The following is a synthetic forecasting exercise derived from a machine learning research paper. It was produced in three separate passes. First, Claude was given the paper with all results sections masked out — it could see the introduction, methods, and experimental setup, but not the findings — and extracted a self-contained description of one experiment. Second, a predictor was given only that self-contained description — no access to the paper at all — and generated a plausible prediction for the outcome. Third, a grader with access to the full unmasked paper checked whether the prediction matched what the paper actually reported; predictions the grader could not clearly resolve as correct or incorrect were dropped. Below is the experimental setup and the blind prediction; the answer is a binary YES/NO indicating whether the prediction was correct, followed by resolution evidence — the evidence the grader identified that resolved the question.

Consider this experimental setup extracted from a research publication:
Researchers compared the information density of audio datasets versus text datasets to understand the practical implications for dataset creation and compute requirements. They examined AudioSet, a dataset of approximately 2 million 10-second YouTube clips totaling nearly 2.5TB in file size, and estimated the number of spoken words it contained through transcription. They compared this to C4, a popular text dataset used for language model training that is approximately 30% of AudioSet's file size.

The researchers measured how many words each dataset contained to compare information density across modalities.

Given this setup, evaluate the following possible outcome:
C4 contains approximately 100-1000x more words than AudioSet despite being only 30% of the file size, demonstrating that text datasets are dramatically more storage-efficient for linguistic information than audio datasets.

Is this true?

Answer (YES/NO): NO